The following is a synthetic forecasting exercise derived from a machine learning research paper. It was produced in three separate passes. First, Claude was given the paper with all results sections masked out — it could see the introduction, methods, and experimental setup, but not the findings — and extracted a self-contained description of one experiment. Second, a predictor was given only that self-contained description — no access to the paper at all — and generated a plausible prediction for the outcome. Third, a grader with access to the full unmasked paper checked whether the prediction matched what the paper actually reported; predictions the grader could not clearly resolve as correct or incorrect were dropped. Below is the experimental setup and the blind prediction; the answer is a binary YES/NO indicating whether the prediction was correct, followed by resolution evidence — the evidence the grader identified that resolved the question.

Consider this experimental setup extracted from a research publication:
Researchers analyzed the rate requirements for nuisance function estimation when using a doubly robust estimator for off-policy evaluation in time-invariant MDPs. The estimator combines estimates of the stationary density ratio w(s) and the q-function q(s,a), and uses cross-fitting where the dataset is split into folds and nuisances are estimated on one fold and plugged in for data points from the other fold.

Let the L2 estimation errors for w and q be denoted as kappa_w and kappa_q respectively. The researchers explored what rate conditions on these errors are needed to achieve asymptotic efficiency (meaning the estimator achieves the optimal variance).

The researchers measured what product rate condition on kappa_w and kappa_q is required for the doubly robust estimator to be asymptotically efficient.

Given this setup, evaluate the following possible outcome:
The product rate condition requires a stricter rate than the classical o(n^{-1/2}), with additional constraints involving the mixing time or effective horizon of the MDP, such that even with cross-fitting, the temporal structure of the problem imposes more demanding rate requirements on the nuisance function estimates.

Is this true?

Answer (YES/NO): NO